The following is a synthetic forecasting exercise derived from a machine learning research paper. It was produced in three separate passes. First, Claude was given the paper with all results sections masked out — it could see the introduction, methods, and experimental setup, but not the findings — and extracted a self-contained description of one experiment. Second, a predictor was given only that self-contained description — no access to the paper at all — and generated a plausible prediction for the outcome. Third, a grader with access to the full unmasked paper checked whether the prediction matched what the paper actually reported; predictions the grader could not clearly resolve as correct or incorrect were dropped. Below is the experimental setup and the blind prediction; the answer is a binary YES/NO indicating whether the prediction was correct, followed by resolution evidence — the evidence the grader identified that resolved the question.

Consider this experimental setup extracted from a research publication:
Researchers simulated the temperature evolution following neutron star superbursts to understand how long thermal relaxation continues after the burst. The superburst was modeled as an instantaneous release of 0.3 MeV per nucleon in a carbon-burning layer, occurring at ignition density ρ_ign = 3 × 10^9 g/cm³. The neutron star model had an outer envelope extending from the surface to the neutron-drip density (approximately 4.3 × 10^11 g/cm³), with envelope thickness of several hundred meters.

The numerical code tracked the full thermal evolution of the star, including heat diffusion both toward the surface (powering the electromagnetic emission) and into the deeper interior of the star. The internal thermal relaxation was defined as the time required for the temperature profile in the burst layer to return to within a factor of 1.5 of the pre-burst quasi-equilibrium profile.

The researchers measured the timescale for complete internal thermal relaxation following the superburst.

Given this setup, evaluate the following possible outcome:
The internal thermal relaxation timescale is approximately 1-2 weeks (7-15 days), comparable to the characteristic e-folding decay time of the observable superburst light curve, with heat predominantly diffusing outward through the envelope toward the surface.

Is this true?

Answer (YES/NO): NO